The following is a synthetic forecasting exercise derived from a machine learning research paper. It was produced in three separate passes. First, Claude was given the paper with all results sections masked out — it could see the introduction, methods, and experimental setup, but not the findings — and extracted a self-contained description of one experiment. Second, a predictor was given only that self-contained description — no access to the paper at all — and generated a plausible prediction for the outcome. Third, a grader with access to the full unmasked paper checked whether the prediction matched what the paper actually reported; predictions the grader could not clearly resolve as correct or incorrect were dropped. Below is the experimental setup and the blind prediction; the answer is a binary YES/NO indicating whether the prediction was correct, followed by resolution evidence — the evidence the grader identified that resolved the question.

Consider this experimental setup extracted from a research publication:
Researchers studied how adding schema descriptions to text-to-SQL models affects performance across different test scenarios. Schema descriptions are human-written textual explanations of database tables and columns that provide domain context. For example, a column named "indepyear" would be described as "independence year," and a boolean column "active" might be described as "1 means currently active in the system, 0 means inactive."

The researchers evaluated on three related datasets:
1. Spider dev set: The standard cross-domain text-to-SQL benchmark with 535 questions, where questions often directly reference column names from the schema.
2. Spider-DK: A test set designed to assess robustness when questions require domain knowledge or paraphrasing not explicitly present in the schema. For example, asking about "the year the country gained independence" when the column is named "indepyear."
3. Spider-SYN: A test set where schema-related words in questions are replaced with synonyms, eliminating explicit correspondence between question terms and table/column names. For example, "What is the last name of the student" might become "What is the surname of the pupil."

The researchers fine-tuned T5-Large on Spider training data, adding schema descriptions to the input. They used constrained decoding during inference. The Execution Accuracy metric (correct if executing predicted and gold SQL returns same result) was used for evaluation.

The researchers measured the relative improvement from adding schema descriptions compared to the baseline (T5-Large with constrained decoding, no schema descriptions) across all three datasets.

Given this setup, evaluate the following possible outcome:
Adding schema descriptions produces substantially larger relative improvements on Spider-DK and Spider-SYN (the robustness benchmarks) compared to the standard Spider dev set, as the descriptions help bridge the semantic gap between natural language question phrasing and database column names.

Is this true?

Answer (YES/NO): YES